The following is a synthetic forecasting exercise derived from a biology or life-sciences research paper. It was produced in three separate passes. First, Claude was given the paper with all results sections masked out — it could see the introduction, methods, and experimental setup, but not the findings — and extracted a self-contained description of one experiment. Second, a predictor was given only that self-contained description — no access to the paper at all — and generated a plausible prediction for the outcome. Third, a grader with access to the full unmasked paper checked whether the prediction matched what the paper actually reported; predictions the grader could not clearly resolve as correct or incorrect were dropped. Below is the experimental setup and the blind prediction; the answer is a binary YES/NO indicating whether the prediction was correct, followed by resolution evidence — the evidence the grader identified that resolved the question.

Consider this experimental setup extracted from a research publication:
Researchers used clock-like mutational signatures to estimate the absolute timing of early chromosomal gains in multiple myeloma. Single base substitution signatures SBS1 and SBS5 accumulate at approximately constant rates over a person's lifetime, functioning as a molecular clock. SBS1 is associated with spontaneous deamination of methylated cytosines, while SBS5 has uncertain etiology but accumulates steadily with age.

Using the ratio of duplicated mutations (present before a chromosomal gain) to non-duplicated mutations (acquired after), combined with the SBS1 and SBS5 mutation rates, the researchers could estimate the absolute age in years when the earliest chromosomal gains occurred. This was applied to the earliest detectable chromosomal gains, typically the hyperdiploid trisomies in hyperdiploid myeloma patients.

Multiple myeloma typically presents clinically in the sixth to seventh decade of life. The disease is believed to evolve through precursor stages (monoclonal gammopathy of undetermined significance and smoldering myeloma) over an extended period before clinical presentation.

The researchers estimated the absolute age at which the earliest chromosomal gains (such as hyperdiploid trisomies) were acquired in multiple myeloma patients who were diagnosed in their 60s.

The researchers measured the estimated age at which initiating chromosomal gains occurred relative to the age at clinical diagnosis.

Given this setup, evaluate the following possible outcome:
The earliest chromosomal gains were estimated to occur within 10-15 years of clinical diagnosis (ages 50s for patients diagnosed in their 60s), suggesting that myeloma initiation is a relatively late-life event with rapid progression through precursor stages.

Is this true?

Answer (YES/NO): NO